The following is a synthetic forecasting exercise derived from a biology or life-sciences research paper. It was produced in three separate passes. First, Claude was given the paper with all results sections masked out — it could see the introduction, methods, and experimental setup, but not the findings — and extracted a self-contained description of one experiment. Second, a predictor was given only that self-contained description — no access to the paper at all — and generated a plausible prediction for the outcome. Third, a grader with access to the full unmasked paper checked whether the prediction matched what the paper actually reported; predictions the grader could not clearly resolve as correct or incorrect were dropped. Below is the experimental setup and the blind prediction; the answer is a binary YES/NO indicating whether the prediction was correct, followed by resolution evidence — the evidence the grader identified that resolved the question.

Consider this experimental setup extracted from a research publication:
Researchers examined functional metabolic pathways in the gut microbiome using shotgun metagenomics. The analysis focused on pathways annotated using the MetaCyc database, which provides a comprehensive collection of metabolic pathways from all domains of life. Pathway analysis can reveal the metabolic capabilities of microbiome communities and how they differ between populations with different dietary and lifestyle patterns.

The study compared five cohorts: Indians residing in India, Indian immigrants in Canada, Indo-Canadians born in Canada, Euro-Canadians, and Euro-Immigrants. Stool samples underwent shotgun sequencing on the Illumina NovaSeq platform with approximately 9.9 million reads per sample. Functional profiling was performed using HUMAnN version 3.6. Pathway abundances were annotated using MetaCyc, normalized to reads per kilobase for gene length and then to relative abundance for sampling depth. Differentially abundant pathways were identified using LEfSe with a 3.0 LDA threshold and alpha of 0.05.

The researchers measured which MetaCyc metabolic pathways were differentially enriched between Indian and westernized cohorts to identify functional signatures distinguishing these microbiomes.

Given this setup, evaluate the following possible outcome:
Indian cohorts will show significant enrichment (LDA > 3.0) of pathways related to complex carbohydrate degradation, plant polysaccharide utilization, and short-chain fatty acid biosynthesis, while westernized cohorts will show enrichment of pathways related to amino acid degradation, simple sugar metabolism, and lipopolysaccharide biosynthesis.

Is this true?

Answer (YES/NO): NO